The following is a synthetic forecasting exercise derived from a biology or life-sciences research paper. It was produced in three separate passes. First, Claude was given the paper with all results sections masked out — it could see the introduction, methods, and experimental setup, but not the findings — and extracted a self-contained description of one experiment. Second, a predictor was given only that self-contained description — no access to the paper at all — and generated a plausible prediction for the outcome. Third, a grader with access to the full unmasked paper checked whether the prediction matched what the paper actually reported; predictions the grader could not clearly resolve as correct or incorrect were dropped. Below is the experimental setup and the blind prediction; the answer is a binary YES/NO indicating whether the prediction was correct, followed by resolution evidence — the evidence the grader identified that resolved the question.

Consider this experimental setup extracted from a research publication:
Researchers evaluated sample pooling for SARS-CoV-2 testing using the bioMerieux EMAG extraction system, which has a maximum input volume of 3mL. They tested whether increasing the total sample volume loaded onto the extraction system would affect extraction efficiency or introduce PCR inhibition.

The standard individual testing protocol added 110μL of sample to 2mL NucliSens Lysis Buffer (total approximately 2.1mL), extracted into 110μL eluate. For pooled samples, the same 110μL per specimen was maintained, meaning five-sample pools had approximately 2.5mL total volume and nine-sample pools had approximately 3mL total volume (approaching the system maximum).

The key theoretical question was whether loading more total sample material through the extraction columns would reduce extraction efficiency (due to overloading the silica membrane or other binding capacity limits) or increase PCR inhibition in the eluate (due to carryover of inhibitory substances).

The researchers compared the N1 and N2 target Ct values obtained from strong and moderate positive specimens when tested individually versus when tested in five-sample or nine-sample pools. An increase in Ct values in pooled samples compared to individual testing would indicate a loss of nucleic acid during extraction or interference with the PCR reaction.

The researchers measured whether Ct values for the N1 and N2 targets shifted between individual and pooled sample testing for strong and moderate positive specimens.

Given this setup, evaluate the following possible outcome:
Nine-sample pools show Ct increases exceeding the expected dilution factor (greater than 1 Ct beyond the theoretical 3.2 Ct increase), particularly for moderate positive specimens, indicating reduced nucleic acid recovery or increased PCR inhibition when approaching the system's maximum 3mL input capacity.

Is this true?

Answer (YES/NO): NO